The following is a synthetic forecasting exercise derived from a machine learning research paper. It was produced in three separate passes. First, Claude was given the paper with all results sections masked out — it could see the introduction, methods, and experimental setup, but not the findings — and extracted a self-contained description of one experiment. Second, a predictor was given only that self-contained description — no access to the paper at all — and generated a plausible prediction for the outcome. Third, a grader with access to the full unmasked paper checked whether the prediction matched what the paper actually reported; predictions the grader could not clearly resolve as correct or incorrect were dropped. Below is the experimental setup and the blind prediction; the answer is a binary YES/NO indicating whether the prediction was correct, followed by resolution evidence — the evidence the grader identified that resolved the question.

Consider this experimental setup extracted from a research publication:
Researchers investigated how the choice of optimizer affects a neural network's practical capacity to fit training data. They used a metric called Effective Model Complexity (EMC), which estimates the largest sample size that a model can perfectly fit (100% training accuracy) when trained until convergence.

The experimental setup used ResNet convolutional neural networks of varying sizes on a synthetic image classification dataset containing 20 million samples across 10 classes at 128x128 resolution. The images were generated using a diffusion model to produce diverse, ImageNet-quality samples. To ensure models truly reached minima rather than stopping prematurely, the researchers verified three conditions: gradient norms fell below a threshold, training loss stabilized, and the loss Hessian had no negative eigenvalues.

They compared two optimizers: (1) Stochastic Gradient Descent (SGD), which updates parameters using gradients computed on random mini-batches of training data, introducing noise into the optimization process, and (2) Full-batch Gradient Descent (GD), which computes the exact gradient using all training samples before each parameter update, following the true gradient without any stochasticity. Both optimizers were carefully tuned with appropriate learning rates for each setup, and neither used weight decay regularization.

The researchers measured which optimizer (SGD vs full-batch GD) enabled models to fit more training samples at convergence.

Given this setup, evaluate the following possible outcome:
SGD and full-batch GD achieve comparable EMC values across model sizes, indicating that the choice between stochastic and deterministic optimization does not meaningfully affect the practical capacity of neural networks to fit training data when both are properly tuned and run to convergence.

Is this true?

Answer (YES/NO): NO